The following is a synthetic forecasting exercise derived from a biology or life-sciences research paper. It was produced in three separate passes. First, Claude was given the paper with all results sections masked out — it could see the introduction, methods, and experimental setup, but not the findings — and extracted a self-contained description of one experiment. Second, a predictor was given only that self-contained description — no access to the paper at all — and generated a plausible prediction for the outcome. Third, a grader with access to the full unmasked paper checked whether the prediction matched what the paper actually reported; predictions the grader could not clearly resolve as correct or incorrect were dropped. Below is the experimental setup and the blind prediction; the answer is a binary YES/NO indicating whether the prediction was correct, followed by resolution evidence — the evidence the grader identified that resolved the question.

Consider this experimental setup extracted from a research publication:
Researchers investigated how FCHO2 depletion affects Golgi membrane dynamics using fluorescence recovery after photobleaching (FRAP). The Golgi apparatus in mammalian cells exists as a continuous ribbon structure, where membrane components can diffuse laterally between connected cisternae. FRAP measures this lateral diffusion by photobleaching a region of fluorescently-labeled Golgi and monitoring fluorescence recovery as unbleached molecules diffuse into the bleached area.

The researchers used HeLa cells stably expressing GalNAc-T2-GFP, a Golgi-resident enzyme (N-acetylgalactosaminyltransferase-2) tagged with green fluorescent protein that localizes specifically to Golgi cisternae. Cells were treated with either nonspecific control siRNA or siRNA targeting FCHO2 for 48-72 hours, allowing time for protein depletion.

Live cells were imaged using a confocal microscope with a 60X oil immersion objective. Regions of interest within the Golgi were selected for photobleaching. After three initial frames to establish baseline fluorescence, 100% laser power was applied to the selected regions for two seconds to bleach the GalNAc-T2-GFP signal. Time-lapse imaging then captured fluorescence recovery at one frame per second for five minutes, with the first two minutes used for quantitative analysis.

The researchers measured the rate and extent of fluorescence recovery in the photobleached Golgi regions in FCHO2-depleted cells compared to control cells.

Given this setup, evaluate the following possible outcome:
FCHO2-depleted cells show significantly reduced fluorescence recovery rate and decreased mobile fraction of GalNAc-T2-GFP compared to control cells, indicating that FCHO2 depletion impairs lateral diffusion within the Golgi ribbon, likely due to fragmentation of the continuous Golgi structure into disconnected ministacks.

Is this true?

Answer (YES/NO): YES